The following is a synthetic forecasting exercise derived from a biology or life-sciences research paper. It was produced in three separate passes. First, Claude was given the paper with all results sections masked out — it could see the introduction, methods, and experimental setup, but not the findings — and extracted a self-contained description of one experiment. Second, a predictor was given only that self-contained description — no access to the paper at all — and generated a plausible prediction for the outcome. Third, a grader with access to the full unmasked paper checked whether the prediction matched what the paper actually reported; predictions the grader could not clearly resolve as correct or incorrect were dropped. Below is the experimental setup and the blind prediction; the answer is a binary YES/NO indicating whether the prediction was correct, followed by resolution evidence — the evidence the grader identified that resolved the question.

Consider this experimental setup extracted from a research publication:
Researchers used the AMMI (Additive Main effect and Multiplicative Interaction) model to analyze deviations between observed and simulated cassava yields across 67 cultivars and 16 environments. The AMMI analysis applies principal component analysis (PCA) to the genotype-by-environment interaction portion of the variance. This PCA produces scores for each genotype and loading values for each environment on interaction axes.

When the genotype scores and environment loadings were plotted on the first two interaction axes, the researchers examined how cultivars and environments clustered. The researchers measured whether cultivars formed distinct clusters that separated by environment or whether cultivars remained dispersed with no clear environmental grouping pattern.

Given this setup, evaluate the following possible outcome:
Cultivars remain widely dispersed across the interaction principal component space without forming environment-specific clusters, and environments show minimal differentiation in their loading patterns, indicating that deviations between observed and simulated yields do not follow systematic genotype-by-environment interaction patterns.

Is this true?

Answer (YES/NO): NO